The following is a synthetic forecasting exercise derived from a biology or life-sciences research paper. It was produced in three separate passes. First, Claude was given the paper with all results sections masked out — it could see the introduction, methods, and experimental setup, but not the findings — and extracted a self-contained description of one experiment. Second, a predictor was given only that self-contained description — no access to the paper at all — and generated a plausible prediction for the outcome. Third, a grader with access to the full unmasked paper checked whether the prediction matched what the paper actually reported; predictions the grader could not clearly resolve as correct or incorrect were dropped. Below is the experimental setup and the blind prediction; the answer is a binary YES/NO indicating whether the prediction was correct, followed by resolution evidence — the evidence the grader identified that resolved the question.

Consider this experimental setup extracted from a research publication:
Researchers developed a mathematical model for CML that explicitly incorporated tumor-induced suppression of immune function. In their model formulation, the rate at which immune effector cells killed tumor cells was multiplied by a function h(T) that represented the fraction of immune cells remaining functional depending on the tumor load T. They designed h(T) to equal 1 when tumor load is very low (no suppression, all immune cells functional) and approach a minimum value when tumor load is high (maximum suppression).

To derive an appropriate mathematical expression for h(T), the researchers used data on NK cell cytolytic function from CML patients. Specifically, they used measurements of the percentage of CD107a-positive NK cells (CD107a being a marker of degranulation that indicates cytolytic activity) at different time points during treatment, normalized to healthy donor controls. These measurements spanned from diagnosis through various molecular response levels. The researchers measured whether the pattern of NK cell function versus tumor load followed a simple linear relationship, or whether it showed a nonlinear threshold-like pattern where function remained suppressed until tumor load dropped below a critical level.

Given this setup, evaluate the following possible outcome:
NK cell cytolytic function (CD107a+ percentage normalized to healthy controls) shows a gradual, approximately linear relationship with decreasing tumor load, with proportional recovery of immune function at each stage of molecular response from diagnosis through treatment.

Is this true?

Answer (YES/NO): NO